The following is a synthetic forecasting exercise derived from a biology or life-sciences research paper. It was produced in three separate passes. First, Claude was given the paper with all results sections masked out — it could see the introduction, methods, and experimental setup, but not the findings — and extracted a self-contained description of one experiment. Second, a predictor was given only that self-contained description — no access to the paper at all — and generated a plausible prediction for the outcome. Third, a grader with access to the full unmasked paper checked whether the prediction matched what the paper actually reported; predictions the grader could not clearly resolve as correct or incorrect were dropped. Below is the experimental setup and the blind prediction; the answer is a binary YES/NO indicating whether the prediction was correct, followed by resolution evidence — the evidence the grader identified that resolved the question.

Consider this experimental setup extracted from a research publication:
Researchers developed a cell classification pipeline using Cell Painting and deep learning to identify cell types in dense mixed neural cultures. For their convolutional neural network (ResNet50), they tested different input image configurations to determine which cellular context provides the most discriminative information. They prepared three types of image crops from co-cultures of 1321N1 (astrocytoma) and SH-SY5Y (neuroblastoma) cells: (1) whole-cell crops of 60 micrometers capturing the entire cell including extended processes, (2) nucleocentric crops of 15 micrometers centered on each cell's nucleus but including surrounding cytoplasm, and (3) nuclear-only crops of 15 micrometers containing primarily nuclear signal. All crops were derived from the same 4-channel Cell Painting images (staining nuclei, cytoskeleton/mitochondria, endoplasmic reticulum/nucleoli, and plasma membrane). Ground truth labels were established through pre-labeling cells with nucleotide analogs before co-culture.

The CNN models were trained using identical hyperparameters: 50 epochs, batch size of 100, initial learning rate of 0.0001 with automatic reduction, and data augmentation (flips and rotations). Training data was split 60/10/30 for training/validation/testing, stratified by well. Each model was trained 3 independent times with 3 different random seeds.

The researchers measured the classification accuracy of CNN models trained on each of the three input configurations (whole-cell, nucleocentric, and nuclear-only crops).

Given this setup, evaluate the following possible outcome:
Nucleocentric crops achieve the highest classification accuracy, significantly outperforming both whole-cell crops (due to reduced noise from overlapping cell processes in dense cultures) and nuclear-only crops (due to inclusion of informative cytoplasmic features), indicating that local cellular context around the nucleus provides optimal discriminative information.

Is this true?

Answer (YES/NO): NO